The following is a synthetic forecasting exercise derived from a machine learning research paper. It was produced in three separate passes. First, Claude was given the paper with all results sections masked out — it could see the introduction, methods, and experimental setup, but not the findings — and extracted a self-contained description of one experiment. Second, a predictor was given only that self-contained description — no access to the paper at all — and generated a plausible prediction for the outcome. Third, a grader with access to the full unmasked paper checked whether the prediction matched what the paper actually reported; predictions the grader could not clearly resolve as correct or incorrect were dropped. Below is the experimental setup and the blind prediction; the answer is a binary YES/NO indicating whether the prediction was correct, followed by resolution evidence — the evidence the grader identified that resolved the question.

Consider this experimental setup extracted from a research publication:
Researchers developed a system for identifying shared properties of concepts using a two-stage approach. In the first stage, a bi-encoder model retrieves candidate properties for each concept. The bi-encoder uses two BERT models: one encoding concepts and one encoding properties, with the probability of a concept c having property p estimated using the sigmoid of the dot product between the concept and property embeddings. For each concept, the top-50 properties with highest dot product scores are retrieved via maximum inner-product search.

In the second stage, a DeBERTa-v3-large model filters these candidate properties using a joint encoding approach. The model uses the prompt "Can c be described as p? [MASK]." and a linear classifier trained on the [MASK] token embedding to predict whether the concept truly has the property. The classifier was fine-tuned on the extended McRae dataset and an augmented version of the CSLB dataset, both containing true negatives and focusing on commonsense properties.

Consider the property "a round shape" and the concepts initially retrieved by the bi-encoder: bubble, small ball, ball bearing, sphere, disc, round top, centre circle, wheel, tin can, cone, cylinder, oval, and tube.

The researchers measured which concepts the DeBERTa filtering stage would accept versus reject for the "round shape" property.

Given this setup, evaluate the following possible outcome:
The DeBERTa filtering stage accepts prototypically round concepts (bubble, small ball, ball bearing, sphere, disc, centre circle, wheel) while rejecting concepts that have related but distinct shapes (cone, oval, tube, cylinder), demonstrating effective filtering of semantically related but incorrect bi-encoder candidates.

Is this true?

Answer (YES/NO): YES